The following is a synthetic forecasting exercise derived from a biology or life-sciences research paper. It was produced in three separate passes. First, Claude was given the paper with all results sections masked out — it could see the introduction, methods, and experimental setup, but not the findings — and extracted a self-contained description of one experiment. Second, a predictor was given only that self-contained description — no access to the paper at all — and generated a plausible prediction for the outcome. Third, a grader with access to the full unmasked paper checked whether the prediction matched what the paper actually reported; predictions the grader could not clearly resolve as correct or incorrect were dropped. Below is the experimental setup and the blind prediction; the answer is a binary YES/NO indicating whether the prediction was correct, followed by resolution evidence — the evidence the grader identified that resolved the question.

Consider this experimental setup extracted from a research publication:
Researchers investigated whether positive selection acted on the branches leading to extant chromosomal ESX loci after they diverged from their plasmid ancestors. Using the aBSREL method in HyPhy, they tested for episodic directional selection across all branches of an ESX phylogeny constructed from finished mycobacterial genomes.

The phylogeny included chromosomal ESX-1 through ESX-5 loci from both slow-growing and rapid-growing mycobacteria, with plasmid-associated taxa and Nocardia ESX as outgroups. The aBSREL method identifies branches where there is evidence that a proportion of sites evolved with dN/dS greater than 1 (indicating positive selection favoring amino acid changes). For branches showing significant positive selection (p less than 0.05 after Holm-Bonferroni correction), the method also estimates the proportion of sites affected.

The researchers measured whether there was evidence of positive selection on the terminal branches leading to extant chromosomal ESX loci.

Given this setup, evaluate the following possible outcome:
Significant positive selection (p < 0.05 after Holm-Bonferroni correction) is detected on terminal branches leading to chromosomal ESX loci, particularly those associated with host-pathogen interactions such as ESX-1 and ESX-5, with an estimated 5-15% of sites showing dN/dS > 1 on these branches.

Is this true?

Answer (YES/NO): NO